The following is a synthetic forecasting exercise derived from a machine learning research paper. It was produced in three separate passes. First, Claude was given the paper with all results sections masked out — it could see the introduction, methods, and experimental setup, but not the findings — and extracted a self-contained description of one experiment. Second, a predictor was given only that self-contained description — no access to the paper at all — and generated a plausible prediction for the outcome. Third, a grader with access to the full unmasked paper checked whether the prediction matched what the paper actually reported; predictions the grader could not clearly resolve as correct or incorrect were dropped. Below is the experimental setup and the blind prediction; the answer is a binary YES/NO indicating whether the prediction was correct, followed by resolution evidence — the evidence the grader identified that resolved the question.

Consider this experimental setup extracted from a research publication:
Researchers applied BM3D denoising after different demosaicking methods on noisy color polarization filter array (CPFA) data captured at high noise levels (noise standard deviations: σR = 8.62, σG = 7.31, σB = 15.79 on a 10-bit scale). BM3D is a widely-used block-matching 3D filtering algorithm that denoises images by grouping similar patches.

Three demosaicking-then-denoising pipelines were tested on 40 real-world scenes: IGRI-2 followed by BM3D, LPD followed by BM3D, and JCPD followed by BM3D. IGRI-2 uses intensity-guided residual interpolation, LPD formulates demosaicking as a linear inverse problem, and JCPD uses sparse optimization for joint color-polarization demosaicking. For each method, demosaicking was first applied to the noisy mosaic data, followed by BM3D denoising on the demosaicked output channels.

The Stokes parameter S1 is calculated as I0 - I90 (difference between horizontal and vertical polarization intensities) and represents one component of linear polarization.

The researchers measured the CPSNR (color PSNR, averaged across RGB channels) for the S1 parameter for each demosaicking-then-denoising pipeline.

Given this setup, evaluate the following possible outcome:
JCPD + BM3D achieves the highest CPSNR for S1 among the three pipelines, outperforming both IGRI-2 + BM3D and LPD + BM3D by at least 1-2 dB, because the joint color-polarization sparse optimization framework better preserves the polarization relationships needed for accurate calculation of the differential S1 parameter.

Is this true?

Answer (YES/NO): NO